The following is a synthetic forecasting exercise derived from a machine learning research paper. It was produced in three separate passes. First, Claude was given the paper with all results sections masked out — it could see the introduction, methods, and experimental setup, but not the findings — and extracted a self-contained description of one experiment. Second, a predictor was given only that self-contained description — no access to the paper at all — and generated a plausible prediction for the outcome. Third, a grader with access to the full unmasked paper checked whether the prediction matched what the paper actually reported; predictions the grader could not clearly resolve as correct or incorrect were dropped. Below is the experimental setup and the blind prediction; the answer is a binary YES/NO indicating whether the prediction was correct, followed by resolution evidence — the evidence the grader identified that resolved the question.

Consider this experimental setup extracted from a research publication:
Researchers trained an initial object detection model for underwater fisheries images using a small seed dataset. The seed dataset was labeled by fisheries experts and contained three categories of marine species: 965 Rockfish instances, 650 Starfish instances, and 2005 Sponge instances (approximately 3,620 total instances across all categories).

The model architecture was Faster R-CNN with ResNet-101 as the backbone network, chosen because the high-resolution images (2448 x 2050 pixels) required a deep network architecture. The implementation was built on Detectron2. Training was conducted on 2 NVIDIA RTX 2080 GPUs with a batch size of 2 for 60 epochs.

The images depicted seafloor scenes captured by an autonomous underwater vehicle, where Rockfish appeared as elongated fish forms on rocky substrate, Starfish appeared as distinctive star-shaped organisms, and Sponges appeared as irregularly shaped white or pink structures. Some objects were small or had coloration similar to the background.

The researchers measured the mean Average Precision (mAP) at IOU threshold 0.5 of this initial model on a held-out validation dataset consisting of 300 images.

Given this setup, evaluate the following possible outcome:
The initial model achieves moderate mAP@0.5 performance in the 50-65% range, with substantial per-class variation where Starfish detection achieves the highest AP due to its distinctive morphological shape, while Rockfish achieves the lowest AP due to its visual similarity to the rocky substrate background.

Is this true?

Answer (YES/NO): NO